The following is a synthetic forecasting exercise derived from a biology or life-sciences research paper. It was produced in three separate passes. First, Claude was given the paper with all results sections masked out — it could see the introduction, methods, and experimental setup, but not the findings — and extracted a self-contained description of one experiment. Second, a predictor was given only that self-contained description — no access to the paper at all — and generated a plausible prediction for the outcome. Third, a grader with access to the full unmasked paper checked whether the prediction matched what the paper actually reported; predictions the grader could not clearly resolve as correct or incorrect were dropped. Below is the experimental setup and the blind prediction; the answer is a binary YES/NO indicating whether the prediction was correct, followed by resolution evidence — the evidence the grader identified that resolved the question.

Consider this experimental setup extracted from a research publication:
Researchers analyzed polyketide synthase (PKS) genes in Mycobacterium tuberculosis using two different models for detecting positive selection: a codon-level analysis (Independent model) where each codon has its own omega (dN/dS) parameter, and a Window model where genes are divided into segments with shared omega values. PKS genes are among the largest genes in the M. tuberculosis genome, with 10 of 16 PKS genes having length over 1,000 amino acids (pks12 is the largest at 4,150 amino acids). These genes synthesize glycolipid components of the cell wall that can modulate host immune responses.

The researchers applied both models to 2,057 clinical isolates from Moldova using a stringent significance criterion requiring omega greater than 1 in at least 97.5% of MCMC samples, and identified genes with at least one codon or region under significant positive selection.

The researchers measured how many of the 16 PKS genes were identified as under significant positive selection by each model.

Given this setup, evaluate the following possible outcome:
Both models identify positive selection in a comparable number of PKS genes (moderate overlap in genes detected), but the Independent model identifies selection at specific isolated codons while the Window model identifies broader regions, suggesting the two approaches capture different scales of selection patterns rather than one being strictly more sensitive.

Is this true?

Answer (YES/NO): NO